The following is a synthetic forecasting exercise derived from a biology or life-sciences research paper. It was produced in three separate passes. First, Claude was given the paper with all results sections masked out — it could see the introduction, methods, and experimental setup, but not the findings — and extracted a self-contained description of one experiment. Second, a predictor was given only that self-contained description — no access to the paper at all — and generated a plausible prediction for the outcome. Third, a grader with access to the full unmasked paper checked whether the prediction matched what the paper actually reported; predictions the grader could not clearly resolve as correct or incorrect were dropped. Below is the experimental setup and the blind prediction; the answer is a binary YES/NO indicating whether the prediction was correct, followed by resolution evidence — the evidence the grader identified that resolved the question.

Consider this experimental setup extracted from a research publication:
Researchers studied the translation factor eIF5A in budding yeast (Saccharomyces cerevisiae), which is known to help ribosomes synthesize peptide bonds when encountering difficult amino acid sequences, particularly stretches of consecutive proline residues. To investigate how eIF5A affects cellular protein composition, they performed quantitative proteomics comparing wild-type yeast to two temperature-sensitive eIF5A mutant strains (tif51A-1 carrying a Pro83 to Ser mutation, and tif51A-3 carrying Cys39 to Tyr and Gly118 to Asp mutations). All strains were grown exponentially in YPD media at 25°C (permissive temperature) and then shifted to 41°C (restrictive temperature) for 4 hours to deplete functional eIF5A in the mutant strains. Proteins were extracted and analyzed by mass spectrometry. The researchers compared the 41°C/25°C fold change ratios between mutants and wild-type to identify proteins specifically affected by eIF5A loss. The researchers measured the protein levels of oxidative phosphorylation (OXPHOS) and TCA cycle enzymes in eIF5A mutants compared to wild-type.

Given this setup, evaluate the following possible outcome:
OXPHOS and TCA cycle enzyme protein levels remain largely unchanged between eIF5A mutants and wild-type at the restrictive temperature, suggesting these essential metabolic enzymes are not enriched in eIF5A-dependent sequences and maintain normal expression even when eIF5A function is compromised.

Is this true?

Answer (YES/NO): NO